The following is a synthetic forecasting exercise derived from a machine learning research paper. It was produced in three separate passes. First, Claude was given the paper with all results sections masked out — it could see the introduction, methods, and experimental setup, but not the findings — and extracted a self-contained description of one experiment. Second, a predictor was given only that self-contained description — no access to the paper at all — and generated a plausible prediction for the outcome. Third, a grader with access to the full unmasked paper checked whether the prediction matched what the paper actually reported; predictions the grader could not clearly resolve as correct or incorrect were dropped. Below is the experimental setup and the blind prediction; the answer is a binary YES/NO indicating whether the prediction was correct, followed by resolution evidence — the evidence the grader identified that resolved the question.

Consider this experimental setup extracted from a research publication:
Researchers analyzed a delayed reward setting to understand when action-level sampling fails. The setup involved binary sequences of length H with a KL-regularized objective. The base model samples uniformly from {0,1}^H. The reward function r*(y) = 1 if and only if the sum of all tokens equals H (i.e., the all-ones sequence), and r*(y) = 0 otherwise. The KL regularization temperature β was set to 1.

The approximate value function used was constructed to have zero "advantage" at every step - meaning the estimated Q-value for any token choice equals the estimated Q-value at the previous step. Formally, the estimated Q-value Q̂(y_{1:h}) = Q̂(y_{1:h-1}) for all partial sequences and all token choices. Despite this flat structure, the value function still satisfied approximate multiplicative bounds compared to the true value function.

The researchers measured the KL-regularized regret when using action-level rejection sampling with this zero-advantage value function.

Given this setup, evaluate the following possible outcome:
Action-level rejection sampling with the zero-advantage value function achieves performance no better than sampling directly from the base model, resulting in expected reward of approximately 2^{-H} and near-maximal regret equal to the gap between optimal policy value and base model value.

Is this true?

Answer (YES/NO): NO